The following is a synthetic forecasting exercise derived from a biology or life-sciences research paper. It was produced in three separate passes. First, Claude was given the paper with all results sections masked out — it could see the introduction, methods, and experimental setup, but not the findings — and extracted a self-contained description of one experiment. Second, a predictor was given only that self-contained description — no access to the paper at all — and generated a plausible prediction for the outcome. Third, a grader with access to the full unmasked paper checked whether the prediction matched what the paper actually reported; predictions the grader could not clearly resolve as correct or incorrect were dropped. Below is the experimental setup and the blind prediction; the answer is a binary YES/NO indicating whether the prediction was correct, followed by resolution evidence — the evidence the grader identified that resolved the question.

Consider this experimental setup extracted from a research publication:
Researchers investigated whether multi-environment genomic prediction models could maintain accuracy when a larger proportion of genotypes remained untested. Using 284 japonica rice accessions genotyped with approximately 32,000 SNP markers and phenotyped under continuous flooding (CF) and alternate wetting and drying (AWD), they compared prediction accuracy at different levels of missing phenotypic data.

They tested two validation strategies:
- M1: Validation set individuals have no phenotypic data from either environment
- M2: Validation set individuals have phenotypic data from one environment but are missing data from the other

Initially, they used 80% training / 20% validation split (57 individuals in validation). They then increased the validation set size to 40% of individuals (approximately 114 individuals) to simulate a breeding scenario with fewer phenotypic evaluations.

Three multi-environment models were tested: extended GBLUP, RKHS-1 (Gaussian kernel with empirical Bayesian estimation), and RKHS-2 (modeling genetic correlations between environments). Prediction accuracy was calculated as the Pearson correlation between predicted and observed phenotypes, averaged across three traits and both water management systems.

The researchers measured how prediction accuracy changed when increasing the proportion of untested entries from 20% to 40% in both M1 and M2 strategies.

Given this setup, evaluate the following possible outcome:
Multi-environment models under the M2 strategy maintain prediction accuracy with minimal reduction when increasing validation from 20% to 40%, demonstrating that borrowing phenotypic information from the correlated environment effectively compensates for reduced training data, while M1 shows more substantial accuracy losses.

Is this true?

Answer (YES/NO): NO